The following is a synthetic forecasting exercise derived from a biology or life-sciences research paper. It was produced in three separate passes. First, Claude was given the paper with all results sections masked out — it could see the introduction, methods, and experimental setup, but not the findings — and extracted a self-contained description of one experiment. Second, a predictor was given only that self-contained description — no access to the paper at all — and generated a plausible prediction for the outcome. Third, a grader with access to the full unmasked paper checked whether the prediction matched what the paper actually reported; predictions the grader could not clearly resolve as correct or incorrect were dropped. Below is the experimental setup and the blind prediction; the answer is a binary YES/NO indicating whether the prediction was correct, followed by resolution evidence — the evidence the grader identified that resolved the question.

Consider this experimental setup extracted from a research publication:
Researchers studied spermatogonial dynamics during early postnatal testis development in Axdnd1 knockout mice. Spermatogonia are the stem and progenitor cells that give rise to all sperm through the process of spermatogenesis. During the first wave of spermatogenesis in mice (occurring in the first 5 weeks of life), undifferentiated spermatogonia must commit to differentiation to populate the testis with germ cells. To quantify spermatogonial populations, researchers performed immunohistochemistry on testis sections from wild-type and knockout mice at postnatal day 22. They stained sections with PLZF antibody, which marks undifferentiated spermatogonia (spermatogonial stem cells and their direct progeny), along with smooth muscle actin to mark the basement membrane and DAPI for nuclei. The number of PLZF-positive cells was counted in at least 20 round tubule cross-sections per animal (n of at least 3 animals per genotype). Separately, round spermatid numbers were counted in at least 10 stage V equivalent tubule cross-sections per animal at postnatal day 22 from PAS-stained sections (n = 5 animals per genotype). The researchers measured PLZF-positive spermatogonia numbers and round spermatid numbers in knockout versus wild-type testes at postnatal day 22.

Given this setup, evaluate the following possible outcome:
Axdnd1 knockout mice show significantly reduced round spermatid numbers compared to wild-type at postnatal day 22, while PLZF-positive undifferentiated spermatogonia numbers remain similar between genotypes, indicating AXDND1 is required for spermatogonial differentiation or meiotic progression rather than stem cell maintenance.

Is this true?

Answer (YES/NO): NO